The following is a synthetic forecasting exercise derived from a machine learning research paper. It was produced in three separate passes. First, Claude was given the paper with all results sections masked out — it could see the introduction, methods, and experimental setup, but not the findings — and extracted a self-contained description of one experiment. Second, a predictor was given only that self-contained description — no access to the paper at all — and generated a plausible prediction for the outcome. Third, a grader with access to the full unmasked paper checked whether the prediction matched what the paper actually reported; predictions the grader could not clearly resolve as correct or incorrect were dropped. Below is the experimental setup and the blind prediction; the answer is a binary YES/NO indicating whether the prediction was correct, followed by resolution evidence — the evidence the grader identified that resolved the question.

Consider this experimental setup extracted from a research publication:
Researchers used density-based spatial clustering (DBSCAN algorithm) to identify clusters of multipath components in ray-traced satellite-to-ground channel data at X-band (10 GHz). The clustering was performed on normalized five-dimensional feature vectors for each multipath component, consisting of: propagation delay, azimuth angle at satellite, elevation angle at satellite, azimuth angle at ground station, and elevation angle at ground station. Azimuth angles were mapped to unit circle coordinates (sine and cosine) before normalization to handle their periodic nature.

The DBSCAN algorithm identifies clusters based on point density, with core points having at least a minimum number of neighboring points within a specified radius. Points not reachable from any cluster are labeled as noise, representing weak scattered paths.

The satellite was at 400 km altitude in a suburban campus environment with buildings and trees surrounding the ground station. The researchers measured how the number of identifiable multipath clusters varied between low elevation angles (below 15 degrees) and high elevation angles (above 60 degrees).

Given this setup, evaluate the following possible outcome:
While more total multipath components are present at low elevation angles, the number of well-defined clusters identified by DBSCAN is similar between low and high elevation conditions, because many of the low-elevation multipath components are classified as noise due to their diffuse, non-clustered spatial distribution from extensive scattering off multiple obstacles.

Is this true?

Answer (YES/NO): NO